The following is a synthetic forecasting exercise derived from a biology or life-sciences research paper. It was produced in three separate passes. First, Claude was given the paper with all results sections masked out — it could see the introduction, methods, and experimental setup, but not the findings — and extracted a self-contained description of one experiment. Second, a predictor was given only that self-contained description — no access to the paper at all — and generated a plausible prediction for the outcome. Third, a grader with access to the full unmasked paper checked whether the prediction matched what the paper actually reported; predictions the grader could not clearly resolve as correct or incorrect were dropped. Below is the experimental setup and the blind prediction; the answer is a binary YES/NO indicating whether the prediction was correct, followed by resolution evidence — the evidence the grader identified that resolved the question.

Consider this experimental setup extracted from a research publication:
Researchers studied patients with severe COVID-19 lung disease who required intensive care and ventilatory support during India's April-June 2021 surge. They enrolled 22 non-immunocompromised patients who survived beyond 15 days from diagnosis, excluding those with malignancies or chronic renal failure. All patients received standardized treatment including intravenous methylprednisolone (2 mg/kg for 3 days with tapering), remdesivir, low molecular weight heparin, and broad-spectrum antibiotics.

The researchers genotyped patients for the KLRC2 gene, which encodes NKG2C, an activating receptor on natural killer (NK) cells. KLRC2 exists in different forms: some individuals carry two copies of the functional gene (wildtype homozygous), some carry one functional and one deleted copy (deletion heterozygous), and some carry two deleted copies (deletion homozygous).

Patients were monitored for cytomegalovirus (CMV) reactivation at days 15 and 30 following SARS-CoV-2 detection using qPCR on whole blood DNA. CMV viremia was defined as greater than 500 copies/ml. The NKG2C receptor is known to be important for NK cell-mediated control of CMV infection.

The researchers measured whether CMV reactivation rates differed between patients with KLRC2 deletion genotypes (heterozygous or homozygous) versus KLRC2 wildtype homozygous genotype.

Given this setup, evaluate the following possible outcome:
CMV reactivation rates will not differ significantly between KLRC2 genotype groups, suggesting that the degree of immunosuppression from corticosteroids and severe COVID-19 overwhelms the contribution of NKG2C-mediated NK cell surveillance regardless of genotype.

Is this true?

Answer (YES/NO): YES